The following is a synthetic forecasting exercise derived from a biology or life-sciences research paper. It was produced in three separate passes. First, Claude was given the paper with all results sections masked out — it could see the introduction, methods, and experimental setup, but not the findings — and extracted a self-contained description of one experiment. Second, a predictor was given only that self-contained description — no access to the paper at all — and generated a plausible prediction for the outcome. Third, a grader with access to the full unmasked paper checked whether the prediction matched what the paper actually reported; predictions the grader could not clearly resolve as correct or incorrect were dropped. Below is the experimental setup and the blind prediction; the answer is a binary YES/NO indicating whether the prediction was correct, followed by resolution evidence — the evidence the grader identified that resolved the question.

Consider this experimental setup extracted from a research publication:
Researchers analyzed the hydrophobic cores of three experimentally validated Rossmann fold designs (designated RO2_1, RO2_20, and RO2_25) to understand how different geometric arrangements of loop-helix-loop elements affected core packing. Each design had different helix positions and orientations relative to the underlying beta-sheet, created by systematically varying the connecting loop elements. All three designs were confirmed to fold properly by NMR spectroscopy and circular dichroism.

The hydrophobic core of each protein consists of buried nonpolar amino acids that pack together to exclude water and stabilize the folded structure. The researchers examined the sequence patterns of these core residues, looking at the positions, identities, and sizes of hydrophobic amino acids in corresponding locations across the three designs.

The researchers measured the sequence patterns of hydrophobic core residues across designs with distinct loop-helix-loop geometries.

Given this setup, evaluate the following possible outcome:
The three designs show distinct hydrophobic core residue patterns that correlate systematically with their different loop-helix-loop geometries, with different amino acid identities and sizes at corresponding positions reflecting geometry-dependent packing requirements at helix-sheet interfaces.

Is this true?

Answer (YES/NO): YES